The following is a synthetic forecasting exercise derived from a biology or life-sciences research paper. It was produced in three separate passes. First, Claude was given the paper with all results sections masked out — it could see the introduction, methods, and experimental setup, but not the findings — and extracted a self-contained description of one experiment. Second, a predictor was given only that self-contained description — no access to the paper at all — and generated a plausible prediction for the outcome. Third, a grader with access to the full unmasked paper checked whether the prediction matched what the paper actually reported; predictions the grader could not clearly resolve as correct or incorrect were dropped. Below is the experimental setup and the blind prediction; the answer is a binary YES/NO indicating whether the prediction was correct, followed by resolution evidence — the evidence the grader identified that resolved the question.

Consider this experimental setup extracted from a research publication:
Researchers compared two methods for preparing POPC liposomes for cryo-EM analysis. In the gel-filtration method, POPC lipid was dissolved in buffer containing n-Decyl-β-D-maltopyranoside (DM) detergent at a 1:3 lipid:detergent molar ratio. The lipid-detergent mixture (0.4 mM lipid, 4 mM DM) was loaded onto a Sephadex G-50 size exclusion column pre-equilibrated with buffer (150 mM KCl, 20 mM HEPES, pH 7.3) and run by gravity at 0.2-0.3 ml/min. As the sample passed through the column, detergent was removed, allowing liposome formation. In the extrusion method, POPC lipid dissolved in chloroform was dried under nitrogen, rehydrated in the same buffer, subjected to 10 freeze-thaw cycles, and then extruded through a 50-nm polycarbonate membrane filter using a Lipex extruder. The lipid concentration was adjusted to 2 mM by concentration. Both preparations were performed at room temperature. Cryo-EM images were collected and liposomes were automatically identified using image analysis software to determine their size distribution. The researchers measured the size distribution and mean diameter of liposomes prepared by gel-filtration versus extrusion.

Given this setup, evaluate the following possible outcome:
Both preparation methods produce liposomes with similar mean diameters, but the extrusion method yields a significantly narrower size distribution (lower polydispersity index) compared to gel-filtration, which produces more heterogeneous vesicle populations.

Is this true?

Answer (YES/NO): NO